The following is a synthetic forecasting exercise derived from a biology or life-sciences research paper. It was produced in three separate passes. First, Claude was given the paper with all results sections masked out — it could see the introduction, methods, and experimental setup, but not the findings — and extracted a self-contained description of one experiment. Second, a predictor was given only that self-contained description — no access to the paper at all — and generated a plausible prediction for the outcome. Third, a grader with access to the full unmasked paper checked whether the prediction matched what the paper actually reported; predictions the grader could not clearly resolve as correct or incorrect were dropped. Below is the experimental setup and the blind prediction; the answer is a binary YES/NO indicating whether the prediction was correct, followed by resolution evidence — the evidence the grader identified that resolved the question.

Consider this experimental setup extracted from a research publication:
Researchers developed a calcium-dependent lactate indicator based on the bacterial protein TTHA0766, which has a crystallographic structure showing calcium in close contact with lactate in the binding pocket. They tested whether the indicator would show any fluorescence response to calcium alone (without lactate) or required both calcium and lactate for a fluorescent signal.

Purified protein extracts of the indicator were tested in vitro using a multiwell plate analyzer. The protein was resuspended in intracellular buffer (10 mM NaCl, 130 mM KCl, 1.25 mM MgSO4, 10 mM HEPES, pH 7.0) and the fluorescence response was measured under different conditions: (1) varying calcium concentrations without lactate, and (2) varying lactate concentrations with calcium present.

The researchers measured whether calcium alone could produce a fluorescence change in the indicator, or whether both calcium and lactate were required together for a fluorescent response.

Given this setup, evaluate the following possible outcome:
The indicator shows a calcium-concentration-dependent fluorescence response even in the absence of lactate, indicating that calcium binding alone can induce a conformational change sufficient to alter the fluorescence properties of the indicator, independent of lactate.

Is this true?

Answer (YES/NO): NO